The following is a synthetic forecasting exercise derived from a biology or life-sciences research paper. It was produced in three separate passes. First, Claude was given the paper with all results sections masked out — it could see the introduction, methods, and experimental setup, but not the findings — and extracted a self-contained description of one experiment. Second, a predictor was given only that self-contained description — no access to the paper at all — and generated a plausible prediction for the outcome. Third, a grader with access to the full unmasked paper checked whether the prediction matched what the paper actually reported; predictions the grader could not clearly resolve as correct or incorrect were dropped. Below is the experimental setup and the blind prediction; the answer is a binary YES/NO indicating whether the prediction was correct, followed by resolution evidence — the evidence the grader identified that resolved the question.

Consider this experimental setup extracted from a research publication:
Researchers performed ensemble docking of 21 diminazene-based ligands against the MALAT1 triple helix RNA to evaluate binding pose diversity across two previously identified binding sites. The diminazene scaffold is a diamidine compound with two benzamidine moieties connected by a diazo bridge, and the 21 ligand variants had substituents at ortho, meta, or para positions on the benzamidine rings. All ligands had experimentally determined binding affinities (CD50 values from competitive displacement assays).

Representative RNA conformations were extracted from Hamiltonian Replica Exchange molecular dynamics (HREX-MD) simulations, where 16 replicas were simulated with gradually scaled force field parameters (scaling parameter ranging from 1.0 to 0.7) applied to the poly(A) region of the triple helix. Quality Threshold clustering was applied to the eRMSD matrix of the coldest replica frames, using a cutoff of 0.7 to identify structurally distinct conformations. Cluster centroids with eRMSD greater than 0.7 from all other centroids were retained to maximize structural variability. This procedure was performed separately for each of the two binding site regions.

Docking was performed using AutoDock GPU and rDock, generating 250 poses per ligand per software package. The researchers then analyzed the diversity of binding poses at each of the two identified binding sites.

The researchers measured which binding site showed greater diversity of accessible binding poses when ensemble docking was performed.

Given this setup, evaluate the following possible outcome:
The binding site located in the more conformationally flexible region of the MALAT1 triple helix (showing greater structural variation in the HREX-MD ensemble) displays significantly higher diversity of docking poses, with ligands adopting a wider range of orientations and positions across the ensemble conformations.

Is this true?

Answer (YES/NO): YES